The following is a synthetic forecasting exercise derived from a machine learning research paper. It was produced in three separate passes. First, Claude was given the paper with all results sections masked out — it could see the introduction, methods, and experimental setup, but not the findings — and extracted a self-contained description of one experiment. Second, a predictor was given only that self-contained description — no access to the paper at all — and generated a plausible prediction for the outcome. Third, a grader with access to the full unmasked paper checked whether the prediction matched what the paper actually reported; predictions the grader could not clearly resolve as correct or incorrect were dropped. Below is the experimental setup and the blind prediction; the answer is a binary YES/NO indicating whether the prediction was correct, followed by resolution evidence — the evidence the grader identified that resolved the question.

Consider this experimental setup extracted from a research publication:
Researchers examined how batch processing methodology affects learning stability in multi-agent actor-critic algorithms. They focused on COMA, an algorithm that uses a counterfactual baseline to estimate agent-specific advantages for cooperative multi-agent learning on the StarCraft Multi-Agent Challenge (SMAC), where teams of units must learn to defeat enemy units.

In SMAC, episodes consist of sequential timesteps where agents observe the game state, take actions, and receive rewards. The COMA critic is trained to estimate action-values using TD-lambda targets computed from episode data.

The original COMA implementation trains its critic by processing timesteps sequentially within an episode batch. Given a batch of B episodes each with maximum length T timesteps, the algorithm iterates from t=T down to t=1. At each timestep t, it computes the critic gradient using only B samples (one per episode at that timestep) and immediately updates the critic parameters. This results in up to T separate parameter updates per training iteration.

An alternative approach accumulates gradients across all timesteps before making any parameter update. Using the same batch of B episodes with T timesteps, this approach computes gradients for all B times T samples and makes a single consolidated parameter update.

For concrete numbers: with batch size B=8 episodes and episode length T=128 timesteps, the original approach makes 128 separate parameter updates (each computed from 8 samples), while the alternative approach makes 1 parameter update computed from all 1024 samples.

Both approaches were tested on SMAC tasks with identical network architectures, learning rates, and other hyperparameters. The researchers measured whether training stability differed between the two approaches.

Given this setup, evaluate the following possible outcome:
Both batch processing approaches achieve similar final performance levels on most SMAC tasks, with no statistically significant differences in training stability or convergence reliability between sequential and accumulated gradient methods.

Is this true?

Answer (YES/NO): NO